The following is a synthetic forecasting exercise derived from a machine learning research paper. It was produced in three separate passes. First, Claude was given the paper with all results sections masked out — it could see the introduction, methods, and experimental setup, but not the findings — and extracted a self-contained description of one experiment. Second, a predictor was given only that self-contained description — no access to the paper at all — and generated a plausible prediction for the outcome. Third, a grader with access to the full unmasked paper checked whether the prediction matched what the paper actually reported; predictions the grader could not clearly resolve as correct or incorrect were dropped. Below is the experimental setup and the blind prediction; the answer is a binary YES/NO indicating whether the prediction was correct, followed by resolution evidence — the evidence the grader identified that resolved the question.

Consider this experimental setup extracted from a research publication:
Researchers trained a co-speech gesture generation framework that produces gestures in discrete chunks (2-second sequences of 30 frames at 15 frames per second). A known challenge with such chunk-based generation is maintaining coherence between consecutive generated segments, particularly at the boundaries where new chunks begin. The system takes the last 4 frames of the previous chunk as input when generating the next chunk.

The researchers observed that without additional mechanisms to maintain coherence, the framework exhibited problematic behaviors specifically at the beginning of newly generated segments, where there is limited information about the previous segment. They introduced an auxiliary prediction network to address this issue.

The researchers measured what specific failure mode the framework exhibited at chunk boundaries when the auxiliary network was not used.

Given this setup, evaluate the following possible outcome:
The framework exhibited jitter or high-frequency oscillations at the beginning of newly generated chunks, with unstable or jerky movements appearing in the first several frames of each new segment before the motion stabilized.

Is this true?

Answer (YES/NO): NO